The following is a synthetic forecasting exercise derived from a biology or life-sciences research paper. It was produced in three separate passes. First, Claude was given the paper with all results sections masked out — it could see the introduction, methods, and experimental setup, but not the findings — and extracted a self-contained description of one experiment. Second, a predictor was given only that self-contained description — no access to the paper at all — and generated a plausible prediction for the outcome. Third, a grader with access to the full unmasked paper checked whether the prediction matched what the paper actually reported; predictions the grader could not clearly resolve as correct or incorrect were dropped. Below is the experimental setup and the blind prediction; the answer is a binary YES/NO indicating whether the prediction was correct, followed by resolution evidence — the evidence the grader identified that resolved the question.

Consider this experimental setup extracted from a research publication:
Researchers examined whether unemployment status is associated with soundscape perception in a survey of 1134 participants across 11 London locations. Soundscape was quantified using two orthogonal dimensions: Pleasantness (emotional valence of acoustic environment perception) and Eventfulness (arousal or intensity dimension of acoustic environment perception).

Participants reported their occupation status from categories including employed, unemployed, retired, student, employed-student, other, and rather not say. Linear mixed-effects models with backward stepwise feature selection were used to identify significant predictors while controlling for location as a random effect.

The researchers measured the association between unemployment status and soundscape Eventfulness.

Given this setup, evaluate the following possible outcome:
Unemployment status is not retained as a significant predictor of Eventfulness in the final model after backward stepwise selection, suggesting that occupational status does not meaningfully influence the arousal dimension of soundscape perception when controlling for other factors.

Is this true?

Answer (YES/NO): NO